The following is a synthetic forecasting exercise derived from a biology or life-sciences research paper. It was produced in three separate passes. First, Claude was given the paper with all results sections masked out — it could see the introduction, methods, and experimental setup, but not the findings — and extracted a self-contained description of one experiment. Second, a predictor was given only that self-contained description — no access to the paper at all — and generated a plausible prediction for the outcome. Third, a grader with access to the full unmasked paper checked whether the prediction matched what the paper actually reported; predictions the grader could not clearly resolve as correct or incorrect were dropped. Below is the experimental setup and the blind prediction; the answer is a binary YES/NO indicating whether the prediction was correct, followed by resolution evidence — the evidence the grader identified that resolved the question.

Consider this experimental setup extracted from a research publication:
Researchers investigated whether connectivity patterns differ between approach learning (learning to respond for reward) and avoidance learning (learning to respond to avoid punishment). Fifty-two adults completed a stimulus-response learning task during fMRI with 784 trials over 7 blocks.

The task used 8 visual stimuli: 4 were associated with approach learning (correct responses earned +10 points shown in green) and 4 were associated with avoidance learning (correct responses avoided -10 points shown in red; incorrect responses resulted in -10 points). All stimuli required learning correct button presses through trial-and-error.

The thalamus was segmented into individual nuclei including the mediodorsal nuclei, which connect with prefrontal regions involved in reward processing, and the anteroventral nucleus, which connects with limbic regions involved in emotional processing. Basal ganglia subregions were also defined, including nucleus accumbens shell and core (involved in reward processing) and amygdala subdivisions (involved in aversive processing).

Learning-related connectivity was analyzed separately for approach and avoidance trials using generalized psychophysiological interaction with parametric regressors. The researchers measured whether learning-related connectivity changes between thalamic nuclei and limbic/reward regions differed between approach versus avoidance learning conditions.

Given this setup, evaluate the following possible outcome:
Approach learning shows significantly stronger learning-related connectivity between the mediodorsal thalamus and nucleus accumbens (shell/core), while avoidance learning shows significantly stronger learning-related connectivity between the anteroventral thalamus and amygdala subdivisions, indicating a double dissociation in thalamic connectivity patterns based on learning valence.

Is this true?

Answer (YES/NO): NO